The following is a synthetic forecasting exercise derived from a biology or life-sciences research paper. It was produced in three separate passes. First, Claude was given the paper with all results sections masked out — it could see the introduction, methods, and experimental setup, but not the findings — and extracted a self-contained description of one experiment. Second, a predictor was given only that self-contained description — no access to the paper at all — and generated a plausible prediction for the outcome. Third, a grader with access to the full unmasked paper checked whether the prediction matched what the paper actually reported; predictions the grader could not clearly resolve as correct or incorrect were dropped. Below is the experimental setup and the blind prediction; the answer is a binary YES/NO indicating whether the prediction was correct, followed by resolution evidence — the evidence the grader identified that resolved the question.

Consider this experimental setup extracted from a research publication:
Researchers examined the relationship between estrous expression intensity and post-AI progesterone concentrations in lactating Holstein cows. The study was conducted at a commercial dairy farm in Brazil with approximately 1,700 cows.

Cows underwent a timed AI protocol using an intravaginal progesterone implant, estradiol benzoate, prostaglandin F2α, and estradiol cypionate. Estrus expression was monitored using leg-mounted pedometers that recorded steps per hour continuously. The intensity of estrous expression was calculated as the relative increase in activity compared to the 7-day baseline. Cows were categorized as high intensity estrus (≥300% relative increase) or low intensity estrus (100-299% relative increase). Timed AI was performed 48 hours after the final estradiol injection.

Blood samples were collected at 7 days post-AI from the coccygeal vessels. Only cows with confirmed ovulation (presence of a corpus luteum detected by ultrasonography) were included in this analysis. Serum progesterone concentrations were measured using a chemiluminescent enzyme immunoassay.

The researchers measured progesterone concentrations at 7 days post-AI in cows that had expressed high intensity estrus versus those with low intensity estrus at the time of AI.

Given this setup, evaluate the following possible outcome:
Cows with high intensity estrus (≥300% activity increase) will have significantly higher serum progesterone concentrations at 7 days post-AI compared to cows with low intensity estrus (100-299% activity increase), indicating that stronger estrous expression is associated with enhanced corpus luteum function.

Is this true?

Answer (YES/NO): YES